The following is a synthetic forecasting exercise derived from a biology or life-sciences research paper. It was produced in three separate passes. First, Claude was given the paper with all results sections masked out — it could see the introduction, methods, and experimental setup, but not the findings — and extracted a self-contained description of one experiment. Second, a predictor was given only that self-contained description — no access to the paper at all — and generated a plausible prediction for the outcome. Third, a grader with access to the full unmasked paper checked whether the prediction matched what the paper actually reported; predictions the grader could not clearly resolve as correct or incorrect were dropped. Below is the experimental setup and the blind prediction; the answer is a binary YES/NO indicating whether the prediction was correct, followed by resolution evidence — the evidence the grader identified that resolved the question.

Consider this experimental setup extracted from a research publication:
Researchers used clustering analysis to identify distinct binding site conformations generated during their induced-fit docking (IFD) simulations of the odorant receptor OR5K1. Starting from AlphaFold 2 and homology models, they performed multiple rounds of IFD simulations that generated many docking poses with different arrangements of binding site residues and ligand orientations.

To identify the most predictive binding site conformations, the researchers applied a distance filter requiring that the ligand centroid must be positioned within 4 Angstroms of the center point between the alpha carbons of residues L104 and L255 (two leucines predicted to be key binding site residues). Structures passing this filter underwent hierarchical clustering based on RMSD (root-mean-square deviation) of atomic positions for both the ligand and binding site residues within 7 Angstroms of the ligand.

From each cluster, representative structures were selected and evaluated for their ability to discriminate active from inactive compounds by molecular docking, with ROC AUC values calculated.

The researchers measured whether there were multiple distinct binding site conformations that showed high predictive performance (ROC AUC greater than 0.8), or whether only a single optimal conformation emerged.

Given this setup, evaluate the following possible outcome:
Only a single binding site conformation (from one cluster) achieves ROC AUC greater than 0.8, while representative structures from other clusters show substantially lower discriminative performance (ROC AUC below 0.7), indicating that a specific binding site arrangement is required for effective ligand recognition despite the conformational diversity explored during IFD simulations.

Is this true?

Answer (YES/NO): NO